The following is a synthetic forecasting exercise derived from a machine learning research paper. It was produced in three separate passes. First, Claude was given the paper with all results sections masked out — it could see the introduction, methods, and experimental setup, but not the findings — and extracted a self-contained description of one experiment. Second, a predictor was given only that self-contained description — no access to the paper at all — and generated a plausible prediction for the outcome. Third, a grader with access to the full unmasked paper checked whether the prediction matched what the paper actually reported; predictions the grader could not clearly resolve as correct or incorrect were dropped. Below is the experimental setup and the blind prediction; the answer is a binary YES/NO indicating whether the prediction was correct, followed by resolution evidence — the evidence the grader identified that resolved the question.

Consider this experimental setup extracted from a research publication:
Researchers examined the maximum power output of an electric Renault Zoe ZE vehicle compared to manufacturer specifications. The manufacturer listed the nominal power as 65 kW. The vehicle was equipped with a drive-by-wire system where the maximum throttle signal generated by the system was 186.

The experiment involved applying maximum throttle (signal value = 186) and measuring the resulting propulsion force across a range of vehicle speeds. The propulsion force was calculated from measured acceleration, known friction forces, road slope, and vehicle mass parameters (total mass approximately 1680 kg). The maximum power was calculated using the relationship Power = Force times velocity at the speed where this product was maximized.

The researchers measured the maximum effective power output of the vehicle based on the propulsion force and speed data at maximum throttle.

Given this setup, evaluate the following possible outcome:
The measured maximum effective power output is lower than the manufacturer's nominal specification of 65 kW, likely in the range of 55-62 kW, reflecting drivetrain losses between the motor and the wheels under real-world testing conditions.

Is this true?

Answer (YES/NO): NO